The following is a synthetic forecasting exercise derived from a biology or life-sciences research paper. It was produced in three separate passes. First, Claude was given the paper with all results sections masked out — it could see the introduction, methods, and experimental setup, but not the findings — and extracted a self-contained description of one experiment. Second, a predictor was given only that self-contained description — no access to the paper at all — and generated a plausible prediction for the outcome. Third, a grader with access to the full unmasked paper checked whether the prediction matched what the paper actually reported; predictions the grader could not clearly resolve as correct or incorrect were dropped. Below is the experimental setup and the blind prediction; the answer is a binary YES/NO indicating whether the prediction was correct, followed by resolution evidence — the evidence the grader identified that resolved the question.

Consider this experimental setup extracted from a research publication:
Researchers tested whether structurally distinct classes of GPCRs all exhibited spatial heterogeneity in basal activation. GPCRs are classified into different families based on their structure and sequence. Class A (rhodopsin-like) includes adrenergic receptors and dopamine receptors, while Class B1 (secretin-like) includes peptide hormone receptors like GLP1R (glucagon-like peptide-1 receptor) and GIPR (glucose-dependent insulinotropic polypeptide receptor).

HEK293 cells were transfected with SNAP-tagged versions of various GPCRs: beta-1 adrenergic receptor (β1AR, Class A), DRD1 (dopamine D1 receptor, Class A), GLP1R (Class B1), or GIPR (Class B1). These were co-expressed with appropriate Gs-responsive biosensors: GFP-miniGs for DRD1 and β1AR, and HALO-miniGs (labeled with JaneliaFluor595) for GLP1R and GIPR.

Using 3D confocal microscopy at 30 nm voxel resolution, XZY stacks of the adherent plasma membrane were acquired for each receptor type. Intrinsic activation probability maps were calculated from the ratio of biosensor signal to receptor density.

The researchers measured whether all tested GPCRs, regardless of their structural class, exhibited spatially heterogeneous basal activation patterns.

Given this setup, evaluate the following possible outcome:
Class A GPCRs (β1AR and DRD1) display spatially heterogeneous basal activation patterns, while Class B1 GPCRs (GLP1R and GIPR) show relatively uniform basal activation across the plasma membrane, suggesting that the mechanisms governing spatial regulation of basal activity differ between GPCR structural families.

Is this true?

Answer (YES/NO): NO